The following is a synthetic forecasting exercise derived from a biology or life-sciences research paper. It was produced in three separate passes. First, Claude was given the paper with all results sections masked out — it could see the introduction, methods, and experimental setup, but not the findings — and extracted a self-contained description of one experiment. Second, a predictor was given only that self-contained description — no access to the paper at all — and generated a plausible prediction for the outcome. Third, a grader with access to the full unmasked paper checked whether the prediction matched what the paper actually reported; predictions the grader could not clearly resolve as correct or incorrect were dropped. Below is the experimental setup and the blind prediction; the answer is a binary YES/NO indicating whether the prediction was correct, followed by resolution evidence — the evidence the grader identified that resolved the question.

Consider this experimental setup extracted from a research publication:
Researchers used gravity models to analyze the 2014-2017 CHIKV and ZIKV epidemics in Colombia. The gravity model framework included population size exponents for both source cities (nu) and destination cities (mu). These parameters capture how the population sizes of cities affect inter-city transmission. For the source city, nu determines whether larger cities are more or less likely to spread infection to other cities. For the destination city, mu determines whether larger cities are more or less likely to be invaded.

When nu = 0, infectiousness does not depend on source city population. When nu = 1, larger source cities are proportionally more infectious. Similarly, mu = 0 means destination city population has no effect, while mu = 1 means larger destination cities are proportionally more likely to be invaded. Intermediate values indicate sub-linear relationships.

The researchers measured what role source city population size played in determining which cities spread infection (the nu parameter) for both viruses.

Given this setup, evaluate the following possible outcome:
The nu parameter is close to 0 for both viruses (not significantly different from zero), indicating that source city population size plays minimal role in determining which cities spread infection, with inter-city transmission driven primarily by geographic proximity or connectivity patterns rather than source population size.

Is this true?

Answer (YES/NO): NO